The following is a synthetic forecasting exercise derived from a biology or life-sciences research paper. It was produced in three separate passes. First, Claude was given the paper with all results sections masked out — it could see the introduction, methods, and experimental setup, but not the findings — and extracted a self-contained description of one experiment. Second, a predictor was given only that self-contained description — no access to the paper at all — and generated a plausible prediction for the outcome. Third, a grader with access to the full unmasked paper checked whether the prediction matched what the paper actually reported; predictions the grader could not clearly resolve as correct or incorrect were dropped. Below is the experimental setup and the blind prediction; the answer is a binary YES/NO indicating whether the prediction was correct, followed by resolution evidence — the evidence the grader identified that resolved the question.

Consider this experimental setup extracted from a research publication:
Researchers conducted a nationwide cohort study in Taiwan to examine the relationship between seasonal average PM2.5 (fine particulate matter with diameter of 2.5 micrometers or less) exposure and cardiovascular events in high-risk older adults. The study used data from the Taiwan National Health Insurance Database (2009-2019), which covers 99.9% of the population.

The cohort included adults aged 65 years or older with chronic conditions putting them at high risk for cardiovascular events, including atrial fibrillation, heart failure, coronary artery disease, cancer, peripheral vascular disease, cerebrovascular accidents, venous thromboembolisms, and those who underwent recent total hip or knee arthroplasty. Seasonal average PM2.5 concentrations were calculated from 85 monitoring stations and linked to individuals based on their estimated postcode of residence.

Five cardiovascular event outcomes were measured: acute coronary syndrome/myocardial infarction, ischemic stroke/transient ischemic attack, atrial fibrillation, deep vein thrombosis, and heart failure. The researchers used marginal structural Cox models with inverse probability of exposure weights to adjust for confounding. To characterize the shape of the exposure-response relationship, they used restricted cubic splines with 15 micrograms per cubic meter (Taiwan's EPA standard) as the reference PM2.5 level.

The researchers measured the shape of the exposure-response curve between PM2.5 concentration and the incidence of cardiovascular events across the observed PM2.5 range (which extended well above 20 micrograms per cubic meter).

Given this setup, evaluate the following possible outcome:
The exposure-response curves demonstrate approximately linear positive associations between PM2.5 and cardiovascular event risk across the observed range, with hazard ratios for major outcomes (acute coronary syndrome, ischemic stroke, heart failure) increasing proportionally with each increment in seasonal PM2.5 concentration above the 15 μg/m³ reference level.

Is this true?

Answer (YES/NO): NO